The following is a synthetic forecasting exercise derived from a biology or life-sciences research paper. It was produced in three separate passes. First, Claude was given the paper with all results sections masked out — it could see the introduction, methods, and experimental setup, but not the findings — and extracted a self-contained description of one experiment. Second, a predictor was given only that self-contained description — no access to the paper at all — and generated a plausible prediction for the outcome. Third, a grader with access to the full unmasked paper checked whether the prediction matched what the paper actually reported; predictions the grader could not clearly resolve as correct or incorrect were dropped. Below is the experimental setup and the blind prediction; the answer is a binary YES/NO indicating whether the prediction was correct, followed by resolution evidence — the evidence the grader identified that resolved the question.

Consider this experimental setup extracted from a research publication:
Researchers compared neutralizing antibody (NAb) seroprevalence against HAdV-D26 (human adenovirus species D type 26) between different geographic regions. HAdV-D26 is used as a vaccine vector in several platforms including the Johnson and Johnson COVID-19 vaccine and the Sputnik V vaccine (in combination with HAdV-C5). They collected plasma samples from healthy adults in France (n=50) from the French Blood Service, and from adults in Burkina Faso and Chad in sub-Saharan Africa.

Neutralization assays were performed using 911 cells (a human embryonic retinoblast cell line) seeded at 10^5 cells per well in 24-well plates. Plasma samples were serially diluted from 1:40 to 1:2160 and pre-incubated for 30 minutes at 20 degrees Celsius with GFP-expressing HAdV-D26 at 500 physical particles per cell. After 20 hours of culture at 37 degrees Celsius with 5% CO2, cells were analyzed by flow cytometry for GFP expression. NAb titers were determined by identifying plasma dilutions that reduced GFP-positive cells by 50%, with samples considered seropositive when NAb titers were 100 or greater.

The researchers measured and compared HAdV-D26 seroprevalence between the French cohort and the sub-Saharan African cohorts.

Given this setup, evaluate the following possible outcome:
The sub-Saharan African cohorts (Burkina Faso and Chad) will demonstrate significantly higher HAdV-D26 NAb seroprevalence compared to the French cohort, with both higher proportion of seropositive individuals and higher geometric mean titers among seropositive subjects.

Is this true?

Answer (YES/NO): YES